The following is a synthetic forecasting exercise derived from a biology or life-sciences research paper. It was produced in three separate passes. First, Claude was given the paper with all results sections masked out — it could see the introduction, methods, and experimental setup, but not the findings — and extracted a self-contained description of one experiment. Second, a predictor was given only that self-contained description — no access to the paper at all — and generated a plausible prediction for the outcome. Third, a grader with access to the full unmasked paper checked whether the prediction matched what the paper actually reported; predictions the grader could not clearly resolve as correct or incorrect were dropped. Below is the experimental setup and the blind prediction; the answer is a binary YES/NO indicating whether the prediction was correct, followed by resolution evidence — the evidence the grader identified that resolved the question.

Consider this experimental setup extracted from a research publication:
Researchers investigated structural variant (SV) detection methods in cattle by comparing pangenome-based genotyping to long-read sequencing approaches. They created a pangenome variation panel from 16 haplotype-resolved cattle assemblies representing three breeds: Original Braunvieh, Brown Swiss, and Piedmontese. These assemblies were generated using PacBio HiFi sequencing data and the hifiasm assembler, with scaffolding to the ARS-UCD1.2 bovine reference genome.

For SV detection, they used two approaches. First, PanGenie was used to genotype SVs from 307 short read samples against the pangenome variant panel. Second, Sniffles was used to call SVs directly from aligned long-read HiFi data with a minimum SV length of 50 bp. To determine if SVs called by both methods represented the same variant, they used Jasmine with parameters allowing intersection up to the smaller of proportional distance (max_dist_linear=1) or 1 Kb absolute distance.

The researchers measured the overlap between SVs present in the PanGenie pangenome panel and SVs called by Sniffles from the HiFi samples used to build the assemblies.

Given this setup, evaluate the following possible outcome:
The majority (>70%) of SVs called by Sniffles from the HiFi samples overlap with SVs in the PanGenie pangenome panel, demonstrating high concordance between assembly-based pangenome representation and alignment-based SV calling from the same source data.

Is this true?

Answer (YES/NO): YES